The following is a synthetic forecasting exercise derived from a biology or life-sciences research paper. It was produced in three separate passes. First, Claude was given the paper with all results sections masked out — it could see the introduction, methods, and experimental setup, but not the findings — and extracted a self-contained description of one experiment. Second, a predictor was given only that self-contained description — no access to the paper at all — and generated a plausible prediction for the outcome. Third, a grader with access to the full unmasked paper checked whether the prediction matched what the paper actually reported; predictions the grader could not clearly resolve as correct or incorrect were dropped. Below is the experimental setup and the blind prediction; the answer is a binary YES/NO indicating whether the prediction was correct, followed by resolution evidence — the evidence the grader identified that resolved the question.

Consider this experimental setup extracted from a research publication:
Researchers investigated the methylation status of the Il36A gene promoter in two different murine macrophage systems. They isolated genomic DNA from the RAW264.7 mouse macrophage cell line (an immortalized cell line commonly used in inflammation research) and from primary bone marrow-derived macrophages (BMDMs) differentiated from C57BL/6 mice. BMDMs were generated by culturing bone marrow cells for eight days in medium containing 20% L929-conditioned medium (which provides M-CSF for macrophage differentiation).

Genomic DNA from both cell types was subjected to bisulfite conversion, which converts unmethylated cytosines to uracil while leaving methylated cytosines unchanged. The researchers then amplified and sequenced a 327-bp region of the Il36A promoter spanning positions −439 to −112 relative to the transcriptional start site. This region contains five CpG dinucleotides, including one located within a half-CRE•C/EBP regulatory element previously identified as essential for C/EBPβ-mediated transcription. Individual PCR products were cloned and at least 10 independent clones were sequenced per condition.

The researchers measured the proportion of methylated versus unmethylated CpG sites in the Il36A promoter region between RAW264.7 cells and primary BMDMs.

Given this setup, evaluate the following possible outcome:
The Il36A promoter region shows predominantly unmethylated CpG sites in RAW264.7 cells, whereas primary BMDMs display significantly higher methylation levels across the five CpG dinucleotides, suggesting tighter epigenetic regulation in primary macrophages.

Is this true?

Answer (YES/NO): YES